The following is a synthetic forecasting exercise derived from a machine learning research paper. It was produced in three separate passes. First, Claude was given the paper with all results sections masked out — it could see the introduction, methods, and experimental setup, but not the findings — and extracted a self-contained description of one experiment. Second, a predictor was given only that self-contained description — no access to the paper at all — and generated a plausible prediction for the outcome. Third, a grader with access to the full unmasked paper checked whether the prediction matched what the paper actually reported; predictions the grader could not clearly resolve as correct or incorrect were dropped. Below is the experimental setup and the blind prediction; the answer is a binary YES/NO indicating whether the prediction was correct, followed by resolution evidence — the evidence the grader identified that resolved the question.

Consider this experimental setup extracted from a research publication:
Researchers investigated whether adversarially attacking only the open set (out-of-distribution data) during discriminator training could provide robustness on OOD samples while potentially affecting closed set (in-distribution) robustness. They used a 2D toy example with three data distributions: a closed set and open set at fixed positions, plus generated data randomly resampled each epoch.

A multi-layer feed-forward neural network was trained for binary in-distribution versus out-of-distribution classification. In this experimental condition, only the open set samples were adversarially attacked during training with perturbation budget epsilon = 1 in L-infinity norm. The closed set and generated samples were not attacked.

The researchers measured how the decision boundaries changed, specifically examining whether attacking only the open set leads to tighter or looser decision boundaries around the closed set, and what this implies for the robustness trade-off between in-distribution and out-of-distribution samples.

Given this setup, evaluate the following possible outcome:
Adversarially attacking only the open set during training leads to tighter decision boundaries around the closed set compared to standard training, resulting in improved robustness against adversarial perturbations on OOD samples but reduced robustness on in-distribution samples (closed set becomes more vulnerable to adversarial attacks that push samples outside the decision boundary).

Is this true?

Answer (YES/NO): YES